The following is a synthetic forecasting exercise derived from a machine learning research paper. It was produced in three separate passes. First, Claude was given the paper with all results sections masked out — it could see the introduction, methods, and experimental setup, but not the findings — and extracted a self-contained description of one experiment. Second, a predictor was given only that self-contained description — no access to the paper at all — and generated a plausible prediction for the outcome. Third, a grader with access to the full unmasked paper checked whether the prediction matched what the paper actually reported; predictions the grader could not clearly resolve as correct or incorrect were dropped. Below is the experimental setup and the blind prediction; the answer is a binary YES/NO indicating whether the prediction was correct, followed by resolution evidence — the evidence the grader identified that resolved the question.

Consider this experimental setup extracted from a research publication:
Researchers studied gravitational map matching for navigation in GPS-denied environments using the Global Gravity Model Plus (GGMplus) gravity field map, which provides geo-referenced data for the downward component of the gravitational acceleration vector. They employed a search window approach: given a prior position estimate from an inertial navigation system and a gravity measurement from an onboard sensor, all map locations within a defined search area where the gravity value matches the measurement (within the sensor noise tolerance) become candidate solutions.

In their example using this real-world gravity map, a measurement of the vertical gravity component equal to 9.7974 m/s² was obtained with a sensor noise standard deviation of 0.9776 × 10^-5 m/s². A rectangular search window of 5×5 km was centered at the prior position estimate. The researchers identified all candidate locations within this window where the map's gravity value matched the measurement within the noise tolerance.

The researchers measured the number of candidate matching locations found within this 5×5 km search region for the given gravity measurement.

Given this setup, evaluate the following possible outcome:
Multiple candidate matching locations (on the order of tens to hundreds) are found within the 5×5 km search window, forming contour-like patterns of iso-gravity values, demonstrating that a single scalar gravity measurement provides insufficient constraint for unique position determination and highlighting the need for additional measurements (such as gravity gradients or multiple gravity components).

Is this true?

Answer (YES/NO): NO